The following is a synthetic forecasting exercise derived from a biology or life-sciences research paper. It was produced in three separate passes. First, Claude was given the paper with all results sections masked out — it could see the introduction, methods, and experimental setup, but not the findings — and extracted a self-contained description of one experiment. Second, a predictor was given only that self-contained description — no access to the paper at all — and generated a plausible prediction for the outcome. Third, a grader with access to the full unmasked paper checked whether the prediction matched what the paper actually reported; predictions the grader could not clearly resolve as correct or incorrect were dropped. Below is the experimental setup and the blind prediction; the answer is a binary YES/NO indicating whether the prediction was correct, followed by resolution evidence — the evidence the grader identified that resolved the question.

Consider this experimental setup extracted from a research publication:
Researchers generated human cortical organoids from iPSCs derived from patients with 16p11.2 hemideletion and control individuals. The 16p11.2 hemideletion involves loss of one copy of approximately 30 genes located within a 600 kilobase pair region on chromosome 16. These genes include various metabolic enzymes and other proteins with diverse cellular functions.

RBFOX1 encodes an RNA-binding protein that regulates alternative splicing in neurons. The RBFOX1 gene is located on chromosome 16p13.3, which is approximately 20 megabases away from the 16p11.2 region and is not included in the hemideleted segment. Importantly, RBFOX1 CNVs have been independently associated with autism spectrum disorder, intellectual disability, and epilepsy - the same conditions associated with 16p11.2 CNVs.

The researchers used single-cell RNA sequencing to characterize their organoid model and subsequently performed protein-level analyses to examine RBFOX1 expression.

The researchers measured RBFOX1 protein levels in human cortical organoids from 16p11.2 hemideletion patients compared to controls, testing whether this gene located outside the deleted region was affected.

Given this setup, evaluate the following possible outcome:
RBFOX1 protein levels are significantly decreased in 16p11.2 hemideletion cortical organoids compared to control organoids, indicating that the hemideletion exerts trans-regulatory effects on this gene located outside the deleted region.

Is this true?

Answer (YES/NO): YES